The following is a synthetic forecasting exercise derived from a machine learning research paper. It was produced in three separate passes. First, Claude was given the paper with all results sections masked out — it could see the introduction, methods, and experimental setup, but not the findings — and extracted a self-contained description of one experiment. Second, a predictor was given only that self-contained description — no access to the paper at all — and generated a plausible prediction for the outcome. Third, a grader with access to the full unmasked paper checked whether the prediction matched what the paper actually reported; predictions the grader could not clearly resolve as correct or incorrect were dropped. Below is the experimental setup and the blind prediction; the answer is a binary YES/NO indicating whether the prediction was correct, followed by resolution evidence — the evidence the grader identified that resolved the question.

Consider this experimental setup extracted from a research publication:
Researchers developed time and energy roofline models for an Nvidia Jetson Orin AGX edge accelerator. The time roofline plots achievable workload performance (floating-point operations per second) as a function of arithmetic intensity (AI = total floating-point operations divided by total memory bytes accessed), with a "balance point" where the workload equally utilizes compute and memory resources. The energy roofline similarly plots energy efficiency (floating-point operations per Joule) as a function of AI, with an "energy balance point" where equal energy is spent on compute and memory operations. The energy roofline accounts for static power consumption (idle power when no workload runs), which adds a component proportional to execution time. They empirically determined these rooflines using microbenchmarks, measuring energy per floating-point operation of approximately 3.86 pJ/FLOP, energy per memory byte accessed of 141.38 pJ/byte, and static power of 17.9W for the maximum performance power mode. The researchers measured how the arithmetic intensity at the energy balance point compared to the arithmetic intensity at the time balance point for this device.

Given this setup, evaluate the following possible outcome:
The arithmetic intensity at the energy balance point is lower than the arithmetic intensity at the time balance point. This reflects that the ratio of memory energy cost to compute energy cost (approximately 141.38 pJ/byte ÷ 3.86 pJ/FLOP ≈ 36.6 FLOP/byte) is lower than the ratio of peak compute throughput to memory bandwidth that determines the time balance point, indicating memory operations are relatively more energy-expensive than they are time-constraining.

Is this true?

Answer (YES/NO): YES